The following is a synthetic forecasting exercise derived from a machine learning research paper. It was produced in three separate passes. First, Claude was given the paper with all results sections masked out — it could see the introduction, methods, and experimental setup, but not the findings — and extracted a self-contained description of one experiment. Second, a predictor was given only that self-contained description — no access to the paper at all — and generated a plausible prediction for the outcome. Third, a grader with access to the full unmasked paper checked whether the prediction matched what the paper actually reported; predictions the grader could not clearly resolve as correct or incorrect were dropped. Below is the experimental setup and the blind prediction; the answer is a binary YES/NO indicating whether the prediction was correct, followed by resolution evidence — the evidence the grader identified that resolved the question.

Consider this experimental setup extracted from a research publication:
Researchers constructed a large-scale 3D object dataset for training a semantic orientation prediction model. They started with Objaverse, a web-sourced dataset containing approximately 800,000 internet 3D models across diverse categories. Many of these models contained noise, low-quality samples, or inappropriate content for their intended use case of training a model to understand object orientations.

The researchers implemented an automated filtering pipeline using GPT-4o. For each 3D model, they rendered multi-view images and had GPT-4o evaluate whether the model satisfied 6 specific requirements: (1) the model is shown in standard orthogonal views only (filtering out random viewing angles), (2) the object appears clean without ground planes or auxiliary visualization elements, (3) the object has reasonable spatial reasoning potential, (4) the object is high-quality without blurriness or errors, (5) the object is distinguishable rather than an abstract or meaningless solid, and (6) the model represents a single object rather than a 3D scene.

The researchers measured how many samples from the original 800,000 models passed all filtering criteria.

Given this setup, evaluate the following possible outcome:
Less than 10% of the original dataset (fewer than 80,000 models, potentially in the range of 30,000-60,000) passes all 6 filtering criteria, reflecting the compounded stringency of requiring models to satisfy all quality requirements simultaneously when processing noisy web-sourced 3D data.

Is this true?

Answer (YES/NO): NO